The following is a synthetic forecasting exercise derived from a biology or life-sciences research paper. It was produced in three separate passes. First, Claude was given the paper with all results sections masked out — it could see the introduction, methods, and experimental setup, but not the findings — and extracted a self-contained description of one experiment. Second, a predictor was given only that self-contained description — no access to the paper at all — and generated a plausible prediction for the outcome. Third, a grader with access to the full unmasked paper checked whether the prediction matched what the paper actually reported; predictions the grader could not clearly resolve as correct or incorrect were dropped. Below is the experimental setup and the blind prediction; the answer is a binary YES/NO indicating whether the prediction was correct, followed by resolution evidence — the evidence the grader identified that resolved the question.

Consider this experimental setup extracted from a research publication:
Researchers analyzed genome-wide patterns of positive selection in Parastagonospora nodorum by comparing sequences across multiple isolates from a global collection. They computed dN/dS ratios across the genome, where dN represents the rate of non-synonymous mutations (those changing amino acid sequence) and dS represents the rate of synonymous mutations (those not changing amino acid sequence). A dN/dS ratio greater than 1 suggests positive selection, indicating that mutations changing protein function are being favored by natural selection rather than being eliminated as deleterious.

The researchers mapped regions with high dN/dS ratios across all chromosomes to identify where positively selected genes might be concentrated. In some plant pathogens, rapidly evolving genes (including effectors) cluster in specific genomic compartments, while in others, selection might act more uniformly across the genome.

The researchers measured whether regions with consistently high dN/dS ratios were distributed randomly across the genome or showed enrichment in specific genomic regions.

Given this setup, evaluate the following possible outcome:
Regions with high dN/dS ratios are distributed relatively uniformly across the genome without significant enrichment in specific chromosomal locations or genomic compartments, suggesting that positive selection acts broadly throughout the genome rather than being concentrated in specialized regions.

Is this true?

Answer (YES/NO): NO